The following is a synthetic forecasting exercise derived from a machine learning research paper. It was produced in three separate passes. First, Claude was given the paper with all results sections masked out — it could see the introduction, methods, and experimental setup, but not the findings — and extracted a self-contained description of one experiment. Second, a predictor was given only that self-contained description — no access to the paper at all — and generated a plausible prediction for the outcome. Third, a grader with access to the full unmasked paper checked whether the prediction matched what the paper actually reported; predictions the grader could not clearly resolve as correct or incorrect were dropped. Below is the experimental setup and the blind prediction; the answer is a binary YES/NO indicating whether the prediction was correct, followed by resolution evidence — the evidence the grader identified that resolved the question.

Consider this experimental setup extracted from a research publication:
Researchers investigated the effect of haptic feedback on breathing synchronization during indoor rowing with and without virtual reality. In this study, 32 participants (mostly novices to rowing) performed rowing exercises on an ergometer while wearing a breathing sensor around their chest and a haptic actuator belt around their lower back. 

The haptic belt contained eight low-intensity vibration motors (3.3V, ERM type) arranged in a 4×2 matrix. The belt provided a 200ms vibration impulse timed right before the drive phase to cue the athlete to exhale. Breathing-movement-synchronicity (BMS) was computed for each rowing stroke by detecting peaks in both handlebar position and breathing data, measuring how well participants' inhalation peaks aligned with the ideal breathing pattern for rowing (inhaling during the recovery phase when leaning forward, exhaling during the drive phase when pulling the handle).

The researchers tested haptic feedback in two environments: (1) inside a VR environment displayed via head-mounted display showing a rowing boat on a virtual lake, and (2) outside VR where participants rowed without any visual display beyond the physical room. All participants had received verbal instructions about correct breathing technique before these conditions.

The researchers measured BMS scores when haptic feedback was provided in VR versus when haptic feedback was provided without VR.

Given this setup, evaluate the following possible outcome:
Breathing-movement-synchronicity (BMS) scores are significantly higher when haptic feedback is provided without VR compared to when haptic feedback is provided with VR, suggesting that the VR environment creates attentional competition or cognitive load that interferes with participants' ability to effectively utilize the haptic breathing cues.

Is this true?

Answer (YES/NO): NO